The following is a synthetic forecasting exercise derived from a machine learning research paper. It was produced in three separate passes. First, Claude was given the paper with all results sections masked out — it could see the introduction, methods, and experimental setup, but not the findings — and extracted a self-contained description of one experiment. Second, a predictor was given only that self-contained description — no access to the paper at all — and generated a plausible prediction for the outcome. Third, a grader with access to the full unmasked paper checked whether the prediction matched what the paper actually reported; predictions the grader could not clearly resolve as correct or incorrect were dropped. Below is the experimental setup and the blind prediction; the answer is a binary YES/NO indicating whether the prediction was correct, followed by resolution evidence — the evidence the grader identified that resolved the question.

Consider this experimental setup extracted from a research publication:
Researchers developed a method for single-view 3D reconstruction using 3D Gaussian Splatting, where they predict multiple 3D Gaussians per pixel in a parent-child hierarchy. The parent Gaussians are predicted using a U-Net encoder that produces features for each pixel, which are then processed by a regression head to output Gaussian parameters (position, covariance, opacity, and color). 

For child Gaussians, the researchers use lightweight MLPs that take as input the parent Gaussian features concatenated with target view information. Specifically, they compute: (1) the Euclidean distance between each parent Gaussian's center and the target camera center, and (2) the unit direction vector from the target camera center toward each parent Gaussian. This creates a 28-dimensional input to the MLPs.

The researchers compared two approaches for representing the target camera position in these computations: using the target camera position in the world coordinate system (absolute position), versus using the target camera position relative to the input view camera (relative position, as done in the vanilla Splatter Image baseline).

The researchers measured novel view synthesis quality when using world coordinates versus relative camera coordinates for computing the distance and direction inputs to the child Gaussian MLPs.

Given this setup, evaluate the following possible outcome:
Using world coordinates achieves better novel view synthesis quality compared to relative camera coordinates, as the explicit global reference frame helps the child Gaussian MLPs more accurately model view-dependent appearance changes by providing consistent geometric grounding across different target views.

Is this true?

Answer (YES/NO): YES